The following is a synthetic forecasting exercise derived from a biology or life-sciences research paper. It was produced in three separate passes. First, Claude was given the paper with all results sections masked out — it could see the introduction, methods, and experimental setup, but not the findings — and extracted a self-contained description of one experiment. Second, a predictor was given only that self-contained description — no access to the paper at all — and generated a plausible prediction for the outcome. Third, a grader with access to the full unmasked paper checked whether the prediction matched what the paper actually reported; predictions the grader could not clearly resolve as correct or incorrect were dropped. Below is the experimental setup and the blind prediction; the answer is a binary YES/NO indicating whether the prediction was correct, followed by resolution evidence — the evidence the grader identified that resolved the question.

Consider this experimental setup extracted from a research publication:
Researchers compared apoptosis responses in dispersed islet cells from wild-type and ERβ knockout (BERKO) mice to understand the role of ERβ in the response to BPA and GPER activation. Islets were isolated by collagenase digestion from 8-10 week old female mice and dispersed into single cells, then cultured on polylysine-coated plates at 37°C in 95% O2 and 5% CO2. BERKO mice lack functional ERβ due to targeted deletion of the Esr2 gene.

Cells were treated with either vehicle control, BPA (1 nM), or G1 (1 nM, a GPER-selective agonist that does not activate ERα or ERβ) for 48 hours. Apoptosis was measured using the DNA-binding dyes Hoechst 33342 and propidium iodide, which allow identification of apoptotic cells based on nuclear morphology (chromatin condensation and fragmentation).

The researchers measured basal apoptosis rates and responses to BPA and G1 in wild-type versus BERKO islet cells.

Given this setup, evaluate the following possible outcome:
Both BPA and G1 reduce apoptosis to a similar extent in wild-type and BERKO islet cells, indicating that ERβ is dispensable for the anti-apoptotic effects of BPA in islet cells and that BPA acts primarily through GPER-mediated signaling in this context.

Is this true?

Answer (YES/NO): NO